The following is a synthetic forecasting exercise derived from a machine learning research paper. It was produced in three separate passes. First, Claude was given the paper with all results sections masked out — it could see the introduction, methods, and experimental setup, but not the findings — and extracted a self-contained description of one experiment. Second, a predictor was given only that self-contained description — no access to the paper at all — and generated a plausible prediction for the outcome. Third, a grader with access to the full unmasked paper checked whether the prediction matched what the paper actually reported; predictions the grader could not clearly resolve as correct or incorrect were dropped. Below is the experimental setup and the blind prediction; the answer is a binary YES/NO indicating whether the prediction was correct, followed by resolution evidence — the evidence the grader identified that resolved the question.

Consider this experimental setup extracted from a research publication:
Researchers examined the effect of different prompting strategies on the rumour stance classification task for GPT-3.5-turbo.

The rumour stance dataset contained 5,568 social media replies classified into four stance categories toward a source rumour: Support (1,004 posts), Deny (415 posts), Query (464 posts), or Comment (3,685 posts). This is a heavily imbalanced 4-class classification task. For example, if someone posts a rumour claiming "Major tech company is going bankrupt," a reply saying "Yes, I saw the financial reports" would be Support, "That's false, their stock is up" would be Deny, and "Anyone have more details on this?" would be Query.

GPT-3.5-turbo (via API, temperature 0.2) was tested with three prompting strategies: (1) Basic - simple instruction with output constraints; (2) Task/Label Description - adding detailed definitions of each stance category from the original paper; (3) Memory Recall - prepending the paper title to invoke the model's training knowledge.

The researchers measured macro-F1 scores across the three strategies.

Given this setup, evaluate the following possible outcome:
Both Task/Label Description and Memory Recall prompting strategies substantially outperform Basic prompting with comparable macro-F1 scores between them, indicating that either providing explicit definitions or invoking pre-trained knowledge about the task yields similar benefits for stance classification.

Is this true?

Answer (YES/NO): NO